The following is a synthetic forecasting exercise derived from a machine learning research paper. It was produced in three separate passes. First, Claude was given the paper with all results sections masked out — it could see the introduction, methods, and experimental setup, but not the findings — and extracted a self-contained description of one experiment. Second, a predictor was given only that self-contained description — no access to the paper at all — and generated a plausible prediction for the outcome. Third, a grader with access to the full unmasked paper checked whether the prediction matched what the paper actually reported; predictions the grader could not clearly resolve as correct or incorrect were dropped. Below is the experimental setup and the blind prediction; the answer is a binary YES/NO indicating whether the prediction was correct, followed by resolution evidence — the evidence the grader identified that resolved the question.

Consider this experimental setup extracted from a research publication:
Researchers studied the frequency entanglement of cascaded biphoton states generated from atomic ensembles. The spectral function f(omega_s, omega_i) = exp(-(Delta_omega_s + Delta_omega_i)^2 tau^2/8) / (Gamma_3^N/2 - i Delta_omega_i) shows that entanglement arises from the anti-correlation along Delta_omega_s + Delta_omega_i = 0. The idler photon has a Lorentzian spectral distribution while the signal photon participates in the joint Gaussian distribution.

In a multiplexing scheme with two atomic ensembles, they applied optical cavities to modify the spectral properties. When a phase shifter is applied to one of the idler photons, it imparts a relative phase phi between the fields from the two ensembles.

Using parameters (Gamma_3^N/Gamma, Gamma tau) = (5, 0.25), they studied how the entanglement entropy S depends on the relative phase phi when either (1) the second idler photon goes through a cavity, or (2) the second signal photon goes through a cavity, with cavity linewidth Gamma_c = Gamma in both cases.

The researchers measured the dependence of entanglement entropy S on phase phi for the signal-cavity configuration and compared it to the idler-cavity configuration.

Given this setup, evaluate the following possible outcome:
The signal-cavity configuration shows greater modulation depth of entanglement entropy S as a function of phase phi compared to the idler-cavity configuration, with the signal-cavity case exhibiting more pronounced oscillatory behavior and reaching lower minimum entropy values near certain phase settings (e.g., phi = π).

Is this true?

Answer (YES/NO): NO